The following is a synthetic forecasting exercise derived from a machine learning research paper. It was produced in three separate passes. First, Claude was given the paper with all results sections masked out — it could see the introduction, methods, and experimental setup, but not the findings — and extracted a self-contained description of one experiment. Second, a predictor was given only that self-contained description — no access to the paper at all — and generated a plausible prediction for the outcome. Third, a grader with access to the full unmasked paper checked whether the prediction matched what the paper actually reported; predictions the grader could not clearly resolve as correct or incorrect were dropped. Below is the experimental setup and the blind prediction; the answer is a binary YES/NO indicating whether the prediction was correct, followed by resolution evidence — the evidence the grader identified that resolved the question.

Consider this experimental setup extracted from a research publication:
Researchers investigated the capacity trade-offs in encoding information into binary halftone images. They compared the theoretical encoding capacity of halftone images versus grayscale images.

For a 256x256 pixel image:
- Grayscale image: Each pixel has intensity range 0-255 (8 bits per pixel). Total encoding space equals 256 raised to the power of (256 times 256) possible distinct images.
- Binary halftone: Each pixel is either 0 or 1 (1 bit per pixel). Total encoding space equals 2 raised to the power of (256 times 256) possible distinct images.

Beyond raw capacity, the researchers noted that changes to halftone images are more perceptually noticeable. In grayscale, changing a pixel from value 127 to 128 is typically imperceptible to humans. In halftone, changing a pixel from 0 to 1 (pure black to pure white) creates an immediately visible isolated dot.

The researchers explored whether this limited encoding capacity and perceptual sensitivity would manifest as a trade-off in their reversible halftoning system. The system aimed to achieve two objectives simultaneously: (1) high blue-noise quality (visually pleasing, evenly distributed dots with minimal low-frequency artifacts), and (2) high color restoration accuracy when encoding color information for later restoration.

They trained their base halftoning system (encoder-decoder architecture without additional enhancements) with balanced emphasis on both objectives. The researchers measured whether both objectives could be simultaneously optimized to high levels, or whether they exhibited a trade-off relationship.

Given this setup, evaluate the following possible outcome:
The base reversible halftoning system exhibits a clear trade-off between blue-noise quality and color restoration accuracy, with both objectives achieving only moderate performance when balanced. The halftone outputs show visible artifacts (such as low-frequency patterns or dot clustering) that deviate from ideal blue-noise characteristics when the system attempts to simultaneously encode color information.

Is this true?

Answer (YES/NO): YES